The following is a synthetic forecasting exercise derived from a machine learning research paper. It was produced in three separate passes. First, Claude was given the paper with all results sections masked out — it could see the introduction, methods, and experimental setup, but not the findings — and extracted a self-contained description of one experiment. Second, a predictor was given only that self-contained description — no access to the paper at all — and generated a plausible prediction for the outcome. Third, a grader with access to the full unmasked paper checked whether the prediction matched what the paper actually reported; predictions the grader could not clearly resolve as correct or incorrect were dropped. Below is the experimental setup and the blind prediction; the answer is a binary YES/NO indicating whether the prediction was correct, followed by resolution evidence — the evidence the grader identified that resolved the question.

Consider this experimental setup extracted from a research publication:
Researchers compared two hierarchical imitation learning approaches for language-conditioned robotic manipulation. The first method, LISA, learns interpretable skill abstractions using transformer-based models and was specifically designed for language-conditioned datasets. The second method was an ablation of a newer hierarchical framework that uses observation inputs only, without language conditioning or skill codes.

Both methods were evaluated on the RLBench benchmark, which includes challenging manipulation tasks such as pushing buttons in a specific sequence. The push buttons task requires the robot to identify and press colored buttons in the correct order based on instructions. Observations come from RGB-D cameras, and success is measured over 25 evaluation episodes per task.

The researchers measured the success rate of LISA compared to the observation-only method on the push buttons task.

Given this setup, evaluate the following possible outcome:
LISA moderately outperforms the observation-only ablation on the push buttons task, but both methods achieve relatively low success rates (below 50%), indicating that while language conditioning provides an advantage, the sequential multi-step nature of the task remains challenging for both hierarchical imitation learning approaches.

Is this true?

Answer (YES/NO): NO